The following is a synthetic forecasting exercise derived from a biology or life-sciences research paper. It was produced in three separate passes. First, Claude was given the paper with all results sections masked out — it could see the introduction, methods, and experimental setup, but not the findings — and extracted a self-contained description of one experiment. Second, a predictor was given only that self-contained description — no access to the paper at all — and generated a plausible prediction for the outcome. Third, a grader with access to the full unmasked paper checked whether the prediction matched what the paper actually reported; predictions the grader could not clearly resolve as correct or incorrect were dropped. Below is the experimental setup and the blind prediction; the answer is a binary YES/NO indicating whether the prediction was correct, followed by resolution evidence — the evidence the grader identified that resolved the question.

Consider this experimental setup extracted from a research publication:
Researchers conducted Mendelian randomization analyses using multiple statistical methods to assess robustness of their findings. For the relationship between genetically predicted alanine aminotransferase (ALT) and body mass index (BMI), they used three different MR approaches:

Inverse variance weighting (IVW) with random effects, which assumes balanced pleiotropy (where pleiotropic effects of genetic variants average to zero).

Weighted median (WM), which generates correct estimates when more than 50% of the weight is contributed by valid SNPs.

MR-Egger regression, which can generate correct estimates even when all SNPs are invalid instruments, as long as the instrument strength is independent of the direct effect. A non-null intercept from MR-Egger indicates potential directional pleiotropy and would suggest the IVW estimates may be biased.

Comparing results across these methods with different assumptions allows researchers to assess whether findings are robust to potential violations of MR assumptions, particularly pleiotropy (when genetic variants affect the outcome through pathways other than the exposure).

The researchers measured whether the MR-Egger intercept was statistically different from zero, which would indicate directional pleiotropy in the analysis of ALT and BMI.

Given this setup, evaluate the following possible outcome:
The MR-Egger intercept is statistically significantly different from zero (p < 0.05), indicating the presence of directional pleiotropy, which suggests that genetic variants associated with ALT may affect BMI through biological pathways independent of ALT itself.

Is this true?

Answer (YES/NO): NO